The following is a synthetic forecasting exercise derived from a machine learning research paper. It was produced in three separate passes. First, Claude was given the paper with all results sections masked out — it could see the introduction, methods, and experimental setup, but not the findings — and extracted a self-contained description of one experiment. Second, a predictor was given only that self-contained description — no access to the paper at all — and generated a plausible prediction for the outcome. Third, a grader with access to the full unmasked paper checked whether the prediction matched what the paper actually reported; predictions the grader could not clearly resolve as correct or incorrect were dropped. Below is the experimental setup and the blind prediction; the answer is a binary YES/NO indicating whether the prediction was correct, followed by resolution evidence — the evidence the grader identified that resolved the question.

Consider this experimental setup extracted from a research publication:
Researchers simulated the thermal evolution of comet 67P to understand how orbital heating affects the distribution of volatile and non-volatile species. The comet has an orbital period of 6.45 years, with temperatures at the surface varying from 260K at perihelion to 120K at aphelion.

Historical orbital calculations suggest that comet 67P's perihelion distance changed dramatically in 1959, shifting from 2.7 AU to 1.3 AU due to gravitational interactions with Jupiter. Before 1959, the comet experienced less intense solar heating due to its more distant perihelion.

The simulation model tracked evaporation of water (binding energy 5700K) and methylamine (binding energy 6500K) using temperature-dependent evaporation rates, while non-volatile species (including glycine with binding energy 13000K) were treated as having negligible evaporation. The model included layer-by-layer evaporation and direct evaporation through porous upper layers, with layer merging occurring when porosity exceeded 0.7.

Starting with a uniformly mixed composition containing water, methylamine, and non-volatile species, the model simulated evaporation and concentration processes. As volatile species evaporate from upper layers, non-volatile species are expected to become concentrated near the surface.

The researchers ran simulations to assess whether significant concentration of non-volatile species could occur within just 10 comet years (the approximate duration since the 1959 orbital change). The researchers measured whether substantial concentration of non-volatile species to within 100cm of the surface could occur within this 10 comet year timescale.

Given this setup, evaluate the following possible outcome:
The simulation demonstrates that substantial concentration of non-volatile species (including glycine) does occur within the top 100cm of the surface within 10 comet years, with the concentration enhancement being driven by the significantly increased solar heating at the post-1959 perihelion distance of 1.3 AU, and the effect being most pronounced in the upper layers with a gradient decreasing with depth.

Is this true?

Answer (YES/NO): YES